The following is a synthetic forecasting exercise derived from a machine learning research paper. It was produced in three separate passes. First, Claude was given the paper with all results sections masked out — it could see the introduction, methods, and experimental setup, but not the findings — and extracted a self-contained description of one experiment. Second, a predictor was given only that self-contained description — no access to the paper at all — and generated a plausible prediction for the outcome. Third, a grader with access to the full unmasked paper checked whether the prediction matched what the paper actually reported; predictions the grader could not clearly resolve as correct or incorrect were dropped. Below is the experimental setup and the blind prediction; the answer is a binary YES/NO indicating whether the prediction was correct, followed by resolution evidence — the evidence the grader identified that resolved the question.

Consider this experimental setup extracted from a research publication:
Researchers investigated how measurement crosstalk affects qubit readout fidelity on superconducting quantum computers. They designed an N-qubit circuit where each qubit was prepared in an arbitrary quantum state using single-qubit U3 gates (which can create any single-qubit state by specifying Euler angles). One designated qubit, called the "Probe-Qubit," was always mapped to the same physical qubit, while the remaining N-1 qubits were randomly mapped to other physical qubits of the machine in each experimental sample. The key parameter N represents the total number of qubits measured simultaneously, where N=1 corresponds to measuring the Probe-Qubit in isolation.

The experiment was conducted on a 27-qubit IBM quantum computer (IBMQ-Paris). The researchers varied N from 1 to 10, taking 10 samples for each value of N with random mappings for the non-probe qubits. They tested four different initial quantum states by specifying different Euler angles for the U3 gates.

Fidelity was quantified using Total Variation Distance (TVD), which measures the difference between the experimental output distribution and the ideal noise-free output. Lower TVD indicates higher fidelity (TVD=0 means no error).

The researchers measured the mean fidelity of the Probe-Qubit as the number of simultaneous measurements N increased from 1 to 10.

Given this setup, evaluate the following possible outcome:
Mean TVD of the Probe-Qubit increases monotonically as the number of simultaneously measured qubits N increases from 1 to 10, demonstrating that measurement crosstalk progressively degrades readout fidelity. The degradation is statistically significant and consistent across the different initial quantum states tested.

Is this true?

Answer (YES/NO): NO